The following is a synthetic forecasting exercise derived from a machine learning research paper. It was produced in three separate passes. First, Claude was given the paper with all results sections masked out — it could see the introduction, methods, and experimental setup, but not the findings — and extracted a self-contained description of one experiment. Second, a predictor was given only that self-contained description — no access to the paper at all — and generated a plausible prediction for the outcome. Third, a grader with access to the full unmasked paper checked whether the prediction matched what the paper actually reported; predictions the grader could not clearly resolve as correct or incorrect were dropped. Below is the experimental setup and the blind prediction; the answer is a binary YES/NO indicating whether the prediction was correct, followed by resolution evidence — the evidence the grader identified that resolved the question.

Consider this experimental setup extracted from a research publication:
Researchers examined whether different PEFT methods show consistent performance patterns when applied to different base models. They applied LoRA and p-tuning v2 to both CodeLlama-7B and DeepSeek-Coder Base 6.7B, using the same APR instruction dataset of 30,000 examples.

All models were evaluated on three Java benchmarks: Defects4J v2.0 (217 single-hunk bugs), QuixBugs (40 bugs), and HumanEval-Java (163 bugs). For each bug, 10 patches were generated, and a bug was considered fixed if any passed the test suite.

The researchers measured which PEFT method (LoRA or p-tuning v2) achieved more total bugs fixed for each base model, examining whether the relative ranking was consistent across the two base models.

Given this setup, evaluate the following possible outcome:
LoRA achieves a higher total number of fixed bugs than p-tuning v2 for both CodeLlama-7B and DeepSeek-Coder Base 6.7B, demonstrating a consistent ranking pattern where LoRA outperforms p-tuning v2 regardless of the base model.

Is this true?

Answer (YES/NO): YES